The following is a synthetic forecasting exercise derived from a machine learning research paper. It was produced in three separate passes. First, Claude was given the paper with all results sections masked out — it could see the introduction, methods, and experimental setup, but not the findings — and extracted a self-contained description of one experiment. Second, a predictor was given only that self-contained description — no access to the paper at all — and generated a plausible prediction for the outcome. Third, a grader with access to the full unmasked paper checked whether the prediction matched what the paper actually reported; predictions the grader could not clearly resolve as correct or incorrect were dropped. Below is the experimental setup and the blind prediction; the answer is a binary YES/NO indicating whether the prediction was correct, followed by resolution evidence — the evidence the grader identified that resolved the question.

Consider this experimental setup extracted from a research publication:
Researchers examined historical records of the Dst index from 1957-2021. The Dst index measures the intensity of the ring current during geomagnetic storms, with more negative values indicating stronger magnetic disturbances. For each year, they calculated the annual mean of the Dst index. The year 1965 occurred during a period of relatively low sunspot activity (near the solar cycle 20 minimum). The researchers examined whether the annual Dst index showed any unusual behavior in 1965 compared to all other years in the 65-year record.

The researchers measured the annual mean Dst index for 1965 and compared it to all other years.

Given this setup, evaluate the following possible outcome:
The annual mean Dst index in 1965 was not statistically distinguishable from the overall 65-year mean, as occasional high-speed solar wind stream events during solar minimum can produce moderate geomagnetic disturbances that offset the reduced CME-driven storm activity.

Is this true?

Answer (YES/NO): NO